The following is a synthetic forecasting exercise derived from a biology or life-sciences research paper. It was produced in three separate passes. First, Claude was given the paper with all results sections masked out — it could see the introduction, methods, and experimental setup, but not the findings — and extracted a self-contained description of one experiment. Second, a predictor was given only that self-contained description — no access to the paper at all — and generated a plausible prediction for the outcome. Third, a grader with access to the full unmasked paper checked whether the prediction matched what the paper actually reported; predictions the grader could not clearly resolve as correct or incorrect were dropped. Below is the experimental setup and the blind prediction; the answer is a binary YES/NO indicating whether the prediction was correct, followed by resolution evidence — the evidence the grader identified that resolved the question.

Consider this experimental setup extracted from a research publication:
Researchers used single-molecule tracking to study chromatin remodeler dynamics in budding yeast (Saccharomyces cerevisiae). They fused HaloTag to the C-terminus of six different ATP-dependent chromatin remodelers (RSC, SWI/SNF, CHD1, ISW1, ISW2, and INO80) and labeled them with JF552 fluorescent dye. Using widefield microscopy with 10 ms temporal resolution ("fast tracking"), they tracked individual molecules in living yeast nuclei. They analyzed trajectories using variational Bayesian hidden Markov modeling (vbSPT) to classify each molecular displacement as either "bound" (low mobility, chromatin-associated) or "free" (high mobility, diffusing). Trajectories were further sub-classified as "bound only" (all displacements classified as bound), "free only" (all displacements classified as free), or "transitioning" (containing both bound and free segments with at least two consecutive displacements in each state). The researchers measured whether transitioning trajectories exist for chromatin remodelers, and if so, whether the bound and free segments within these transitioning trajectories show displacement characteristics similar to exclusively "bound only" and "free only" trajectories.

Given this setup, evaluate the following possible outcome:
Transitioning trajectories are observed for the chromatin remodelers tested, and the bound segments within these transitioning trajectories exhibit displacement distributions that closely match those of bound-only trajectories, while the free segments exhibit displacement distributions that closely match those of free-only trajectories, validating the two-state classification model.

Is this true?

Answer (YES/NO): YES